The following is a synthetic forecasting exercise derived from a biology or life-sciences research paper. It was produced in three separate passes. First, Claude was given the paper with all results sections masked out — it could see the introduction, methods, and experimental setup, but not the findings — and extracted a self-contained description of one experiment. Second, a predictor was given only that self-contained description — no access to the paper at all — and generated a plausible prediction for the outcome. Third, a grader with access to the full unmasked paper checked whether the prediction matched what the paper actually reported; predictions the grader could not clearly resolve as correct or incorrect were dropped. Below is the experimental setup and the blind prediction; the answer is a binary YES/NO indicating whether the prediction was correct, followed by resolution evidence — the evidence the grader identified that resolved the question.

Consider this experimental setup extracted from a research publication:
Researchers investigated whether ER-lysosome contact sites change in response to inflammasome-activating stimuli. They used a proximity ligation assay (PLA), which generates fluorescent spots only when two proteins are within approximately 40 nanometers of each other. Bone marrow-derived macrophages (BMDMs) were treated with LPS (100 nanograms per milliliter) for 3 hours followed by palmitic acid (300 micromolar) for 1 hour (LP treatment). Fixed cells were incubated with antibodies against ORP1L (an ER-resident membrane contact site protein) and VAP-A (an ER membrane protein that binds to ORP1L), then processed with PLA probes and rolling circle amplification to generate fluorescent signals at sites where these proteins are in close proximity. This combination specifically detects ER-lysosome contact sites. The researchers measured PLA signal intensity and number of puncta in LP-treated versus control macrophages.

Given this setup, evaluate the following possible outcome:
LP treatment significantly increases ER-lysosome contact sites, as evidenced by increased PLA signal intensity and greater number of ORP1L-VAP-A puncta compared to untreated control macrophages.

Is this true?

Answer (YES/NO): YES